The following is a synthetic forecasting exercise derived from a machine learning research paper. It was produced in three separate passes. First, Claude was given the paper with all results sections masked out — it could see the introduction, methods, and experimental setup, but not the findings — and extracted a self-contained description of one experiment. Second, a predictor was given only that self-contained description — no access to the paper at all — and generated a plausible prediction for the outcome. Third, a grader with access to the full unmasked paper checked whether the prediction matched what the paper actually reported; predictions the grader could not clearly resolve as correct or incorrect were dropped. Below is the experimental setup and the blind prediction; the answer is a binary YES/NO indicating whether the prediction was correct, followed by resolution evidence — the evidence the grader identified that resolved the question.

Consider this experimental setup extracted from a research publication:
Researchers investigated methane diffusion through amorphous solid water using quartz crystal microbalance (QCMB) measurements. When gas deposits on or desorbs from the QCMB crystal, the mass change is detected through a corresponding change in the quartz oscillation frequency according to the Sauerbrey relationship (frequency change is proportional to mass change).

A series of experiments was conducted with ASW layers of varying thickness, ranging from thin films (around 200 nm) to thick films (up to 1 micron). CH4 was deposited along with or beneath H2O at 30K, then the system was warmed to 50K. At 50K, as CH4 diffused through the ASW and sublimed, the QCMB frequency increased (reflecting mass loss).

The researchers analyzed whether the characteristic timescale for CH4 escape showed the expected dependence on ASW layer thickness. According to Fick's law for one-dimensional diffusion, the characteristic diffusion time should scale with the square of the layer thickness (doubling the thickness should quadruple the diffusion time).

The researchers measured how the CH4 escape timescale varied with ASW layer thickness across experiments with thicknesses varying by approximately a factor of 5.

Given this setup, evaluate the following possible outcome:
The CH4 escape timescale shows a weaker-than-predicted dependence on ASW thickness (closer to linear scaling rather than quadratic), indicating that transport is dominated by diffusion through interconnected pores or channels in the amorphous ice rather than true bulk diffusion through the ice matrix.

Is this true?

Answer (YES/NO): NO